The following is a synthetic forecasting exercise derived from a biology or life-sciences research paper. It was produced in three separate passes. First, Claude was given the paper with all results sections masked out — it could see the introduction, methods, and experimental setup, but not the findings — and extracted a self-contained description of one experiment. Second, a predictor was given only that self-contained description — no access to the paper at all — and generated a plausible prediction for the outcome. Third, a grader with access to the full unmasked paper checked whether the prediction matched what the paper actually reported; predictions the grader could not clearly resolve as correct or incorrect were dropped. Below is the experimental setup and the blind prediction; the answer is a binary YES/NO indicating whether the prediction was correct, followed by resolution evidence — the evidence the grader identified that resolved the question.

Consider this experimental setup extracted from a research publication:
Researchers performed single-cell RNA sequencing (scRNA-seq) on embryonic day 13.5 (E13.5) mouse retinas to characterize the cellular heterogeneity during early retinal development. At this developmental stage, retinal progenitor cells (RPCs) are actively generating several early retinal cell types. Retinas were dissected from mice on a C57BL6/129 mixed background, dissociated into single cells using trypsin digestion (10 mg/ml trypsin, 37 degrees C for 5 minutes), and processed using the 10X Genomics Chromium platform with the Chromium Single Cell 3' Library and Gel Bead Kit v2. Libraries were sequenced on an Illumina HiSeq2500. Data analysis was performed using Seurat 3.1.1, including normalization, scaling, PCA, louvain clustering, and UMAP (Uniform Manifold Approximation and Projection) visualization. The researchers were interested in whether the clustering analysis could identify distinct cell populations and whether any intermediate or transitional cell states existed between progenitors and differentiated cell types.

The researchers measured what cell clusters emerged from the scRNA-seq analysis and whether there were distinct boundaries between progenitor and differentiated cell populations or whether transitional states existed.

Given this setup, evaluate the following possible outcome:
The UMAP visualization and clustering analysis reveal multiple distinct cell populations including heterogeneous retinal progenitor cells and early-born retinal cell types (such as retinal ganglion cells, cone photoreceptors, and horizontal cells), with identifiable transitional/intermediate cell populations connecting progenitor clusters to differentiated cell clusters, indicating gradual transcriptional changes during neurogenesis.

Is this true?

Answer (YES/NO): YES